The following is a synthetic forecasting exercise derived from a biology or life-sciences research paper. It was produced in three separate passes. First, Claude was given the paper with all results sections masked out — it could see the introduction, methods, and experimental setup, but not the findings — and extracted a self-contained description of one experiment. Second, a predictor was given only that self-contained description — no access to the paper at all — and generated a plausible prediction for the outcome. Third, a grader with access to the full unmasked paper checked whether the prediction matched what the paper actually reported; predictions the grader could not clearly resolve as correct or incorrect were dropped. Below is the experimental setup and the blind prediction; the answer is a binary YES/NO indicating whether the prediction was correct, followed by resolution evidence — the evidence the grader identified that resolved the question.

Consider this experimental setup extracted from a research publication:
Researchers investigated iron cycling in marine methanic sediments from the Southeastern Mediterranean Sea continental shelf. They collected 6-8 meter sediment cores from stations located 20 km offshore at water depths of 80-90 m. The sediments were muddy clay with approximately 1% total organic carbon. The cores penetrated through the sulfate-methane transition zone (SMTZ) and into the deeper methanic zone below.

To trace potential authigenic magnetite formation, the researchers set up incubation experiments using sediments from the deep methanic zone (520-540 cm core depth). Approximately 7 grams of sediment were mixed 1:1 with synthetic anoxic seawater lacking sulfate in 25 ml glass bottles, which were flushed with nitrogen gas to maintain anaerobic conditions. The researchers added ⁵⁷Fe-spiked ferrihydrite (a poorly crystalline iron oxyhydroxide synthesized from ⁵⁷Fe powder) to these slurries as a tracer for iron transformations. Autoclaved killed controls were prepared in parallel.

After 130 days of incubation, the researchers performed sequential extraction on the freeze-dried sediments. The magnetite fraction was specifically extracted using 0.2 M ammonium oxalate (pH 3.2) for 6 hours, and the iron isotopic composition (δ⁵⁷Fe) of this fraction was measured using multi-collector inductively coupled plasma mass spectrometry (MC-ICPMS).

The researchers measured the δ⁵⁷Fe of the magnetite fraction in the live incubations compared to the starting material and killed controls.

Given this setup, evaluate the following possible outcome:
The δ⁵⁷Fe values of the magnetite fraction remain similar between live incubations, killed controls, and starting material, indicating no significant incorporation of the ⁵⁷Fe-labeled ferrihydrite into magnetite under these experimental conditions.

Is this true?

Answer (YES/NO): NO